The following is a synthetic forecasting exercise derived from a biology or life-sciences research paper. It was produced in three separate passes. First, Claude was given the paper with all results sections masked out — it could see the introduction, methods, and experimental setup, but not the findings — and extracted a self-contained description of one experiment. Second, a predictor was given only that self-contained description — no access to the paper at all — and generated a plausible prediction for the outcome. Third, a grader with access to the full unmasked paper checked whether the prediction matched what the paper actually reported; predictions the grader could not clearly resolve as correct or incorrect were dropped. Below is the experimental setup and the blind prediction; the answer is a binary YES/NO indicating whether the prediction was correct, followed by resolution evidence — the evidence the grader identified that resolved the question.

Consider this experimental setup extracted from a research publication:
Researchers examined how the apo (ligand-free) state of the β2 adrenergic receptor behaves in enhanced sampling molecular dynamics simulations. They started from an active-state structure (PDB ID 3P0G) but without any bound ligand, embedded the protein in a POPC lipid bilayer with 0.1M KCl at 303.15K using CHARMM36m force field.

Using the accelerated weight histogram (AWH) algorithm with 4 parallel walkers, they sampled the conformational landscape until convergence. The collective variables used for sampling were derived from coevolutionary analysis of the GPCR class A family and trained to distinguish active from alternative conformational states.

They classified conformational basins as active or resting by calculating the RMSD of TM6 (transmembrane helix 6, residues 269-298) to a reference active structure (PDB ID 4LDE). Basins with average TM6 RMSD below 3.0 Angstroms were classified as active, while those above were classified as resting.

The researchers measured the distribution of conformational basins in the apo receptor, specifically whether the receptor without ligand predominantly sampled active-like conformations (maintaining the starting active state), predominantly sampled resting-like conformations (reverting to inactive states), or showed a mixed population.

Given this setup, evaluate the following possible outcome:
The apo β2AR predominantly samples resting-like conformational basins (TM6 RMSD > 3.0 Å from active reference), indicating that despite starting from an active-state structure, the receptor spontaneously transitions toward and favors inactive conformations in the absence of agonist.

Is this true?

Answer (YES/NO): YES